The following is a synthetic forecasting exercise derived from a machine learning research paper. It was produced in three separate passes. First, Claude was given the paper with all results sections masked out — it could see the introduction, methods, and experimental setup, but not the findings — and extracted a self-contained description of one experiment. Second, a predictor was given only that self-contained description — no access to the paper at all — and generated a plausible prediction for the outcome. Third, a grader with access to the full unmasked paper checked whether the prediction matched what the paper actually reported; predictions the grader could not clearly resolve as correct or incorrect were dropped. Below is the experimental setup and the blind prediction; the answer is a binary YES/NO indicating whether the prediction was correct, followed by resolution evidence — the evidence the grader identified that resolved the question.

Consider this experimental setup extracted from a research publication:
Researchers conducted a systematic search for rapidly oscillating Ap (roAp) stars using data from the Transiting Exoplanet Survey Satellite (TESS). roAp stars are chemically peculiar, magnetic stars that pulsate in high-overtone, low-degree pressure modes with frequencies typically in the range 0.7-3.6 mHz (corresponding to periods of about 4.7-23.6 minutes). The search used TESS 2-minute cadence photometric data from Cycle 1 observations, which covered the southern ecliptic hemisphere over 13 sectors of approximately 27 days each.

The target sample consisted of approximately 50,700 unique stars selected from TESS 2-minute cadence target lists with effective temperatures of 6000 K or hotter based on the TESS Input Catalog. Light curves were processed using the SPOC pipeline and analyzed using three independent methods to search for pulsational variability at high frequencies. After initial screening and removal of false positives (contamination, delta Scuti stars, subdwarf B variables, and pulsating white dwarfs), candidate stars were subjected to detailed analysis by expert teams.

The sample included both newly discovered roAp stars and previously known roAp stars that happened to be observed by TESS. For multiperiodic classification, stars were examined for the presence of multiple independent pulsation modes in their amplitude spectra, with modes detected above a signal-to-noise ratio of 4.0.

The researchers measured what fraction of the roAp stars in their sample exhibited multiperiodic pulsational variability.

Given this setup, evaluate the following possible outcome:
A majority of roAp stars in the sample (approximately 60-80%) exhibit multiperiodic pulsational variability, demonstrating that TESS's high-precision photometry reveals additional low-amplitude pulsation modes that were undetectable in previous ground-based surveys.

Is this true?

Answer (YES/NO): NO